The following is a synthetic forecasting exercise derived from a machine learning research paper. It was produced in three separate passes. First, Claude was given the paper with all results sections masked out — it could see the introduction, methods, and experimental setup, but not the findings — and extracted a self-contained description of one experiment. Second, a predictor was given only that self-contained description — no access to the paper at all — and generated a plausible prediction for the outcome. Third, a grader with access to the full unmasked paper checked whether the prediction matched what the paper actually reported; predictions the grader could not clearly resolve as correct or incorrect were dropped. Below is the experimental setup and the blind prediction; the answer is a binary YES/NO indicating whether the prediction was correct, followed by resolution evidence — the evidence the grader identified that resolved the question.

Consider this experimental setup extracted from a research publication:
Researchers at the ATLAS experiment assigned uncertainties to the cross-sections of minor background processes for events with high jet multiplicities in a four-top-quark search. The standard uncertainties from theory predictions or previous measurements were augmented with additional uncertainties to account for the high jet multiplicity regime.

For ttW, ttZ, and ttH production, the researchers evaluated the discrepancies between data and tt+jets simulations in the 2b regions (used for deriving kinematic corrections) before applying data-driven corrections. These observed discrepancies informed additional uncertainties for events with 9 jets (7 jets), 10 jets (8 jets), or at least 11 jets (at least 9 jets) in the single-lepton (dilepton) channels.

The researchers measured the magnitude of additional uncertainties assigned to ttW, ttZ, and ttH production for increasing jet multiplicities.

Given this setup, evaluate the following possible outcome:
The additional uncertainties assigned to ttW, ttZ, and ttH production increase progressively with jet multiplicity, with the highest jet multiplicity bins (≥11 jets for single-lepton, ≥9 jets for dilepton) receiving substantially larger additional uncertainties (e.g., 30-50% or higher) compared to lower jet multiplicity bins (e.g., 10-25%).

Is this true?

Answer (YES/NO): YES